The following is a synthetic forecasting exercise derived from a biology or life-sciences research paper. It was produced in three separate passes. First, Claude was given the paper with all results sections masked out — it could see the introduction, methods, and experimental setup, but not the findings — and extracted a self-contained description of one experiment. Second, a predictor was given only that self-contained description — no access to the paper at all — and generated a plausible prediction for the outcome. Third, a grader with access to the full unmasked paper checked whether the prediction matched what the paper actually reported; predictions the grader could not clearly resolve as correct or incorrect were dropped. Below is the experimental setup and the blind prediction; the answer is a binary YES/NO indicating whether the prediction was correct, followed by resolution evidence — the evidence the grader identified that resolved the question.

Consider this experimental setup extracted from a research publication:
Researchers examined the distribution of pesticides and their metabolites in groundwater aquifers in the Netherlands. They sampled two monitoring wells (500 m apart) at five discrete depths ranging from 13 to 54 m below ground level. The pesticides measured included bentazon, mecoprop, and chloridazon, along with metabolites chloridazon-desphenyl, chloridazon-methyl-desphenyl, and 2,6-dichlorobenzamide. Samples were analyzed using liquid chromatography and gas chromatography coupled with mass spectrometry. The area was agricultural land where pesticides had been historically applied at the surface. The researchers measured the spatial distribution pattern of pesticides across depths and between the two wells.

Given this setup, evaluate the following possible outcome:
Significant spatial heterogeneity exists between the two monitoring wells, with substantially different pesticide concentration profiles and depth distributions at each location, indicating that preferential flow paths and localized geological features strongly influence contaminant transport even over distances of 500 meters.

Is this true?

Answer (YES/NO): YES